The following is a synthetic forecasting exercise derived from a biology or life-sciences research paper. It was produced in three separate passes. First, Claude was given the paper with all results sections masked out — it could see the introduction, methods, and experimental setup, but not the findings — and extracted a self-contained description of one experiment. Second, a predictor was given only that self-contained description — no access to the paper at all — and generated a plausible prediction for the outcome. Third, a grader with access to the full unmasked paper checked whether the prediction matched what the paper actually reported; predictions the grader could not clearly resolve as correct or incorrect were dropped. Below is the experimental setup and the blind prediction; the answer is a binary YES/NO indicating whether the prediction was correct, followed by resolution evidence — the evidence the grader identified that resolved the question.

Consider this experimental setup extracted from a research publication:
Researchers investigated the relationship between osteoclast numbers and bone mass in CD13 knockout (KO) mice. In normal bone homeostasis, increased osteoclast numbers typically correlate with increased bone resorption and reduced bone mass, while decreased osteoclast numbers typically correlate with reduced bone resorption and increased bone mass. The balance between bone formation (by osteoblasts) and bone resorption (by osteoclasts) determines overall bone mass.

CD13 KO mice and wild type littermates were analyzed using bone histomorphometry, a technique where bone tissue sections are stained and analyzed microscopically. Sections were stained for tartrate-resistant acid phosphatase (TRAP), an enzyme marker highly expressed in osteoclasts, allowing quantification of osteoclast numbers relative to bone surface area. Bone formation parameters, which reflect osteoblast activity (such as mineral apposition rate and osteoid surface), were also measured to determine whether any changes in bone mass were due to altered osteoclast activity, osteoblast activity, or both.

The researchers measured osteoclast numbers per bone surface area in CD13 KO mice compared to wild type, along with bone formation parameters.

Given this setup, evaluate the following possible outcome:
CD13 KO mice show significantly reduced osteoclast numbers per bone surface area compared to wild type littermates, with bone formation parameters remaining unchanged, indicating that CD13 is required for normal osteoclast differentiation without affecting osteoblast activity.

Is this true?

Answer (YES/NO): NO